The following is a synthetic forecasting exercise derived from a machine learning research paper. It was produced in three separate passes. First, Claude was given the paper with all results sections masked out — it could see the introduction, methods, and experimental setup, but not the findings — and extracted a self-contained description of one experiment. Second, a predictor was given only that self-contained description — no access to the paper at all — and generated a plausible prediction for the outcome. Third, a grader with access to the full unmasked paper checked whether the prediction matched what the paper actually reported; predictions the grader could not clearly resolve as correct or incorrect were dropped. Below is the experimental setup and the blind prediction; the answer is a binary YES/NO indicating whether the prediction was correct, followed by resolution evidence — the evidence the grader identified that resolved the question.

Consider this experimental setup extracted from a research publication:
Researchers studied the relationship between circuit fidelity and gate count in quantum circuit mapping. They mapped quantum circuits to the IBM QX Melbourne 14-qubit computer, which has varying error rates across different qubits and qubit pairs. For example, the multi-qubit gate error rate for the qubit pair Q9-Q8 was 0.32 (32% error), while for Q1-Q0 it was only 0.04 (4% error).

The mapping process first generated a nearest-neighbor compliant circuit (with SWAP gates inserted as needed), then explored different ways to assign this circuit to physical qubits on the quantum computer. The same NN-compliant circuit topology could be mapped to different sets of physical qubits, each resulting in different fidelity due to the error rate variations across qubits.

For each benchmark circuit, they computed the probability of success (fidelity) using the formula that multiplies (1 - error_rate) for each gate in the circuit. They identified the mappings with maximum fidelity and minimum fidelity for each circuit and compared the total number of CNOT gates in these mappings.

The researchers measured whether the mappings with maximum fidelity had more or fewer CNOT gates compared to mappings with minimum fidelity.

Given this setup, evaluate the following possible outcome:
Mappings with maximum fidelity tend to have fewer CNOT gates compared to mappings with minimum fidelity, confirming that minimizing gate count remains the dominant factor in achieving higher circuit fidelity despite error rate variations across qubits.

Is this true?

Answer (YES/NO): YES